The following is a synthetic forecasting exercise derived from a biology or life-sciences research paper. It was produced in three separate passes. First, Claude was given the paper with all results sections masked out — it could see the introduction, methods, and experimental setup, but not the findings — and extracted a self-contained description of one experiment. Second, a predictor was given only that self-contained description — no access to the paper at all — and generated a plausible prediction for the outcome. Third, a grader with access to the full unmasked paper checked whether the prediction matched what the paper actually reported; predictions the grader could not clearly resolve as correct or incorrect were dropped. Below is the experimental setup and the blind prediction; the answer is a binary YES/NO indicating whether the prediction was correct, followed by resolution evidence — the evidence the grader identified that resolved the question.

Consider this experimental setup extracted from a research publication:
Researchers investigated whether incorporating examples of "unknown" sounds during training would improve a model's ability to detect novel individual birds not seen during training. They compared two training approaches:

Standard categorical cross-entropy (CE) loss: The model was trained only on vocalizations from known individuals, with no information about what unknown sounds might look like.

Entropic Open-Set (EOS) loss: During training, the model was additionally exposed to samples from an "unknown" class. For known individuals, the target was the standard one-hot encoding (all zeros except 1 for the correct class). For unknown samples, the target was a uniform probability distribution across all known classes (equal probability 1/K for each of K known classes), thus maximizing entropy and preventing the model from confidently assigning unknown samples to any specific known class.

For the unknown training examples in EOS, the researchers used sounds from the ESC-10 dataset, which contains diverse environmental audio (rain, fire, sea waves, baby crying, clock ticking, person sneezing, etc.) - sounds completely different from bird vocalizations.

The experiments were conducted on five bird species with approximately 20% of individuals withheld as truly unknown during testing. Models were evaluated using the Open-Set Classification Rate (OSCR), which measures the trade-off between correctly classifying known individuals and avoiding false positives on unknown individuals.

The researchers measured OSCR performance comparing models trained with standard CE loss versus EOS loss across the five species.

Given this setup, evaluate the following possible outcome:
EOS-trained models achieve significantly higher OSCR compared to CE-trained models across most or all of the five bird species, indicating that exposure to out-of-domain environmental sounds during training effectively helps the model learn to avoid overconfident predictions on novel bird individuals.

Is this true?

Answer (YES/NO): NO